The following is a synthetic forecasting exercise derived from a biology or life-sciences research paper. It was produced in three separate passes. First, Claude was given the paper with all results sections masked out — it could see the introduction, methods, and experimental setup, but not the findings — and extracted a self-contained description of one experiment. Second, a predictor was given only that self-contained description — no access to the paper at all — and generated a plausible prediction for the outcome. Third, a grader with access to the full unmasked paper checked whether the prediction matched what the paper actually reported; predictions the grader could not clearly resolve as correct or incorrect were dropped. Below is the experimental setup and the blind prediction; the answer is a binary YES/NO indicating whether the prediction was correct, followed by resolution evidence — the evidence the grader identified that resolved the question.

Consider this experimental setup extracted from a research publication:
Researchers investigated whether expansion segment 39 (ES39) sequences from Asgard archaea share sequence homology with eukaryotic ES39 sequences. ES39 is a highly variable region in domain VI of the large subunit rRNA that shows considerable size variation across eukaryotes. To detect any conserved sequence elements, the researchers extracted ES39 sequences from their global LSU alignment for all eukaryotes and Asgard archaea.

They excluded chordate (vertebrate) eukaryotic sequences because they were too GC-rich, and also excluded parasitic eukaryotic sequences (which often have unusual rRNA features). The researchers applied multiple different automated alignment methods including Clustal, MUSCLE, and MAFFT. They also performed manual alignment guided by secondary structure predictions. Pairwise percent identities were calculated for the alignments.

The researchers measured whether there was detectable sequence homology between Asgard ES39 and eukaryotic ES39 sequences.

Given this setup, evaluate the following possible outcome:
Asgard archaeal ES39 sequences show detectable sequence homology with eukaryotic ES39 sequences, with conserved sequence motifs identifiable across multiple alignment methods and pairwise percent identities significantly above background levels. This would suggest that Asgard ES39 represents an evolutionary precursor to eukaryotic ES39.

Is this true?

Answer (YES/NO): NO